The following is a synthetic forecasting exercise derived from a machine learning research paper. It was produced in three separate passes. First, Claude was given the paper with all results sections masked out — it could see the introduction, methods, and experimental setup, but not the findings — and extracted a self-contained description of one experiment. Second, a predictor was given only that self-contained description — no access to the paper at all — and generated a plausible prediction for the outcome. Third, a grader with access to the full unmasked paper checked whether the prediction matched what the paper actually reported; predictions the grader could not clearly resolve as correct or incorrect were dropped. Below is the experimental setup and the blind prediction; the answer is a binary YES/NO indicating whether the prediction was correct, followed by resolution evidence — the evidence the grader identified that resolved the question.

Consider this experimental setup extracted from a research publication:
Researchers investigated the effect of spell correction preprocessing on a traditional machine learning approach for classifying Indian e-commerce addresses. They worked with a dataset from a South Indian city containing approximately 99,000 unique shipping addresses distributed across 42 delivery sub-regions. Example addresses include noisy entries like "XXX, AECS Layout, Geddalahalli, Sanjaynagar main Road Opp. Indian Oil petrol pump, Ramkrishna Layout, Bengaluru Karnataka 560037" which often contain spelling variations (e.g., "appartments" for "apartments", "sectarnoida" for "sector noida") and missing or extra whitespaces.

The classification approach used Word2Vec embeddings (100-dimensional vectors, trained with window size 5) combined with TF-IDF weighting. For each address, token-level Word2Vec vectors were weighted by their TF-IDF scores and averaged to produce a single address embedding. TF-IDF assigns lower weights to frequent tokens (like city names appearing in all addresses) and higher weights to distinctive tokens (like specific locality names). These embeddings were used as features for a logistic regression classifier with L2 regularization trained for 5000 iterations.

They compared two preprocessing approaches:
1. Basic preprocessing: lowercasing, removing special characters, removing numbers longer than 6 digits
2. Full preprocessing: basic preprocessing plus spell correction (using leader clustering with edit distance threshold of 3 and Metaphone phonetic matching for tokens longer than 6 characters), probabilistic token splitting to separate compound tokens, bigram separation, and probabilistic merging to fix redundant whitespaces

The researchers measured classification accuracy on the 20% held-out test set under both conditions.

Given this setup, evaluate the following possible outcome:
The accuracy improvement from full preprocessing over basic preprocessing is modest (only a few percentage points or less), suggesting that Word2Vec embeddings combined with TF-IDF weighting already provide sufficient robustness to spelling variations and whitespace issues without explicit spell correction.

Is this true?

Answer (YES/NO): NO